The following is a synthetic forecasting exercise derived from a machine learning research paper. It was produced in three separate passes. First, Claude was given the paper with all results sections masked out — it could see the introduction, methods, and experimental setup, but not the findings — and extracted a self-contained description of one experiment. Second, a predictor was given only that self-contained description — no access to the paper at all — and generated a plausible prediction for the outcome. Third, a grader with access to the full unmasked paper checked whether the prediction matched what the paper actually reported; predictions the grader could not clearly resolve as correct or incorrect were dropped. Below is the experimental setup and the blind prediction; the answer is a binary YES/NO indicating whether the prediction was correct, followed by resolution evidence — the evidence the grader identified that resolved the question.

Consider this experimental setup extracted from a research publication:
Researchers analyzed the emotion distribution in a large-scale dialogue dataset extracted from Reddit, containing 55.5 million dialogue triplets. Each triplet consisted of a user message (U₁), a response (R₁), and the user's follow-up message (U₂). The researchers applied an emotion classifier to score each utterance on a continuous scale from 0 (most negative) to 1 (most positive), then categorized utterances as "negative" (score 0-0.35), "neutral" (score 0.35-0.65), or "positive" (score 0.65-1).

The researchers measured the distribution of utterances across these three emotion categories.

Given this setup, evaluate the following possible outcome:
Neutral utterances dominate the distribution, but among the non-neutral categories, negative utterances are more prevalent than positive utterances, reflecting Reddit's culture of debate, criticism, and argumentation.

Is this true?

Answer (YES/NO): NO